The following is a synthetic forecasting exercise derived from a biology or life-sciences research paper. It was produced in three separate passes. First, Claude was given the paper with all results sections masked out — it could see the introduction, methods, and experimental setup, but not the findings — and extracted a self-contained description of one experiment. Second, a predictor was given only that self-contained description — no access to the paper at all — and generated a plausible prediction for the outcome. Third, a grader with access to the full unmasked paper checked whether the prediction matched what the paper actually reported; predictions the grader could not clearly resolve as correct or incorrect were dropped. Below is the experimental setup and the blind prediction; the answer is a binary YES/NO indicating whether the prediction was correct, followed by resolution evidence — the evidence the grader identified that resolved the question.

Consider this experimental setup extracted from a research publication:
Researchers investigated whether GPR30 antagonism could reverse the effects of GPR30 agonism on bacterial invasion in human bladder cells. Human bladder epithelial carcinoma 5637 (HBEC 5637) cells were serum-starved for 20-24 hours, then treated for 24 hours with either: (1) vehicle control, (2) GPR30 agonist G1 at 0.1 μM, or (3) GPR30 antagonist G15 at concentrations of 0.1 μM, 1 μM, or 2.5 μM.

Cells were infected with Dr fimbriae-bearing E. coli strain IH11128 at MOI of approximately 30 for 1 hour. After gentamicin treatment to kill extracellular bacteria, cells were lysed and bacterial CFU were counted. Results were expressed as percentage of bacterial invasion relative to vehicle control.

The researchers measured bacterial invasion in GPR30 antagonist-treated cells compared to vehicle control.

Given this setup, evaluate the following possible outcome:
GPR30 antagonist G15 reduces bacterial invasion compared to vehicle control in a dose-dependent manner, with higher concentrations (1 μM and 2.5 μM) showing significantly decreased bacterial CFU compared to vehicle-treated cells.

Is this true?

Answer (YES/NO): NO